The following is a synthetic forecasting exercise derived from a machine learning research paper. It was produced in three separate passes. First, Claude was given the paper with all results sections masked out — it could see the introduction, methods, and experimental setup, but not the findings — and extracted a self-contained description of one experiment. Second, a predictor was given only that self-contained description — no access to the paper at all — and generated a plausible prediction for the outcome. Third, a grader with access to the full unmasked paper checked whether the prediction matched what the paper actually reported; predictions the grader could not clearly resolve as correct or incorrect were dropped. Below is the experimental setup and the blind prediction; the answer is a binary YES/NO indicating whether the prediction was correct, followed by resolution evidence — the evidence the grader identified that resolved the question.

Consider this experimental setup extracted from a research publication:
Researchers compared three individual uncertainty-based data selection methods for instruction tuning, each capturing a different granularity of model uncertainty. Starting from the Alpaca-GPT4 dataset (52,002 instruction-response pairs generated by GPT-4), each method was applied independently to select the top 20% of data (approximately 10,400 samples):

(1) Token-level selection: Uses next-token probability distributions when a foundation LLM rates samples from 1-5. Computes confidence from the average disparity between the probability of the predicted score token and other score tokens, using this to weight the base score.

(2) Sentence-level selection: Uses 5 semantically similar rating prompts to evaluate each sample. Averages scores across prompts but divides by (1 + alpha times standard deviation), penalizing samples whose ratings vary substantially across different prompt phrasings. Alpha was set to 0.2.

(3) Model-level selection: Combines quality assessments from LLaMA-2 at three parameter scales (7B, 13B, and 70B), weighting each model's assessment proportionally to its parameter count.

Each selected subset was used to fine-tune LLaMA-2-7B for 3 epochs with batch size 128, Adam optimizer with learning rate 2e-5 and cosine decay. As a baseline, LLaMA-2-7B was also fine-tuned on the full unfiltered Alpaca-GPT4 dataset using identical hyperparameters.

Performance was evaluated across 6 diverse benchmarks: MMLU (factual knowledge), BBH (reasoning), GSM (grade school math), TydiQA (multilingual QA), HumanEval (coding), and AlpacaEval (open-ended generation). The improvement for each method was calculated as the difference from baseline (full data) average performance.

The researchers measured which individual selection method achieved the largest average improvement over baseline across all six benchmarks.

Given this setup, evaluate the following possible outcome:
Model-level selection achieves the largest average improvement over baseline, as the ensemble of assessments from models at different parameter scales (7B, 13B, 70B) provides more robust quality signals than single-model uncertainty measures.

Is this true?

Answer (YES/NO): NO